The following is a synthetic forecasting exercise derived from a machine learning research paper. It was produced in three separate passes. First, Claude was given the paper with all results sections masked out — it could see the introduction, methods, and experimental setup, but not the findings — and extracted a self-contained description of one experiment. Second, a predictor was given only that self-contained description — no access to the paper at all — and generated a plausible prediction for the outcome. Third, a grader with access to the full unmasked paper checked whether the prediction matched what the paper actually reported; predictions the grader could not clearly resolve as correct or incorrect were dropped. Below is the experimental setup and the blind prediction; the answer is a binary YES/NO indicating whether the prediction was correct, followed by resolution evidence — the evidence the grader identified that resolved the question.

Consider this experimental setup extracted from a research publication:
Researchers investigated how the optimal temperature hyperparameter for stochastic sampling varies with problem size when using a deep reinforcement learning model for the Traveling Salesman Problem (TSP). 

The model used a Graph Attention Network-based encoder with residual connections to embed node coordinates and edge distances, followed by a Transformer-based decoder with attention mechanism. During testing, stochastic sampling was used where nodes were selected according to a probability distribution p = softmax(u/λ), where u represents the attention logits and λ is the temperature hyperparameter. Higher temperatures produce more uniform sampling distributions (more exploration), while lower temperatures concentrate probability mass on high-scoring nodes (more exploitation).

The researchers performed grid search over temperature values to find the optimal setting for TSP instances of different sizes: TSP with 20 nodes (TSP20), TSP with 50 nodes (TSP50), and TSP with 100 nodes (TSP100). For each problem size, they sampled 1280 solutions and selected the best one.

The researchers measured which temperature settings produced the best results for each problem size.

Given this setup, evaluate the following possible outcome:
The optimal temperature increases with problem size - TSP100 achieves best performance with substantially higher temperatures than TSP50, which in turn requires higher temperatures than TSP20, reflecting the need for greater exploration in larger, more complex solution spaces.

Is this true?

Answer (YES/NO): NO